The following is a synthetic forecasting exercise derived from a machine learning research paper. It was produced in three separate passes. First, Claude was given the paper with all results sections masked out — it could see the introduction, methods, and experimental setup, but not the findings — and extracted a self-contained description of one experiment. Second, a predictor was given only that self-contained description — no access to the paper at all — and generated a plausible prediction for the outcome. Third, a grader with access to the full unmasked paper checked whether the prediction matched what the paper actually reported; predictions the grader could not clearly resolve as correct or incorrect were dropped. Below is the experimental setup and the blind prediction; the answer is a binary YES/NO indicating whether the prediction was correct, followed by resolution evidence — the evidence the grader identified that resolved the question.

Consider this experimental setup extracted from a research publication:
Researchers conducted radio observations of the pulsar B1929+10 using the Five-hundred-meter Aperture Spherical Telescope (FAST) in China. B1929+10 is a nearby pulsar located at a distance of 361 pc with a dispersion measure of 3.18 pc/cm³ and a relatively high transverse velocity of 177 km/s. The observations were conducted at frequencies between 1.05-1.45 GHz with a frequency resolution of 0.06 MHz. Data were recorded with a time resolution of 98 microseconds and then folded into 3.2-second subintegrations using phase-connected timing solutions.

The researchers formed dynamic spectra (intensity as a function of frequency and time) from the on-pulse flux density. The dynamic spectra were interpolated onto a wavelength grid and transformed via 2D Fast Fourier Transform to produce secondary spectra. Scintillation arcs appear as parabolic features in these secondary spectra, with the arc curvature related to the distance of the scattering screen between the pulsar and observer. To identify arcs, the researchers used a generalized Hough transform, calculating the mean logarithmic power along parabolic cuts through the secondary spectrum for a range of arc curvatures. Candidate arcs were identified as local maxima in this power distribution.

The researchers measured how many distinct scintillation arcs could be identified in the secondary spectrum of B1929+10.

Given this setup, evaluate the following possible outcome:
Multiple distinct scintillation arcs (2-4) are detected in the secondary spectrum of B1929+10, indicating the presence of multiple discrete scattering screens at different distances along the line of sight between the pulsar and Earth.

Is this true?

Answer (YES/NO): NO